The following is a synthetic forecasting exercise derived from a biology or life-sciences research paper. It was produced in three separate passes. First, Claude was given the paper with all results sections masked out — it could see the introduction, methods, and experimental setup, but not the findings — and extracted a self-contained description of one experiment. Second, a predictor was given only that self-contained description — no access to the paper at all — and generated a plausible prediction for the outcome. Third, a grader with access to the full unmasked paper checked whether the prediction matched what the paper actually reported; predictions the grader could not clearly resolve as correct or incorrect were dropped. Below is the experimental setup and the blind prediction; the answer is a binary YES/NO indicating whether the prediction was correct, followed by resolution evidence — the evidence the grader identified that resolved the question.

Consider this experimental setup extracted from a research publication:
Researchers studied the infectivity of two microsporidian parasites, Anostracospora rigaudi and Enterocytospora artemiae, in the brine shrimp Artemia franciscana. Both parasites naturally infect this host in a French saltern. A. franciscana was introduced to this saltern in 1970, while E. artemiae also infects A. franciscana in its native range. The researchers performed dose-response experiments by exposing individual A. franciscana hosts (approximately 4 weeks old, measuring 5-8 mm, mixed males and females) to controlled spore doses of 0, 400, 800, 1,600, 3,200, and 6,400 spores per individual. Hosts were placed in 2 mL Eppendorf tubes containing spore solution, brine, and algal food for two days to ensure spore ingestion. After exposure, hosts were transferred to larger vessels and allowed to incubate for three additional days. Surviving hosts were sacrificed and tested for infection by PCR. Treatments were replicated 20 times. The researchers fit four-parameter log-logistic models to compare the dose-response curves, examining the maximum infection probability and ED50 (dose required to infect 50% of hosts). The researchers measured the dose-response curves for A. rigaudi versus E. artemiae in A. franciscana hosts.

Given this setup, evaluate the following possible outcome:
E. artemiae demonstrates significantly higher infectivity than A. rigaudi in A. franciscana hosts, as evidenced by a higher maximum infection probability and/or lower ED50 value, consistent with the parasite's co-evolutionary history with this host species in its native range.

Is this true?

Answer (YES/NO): NO